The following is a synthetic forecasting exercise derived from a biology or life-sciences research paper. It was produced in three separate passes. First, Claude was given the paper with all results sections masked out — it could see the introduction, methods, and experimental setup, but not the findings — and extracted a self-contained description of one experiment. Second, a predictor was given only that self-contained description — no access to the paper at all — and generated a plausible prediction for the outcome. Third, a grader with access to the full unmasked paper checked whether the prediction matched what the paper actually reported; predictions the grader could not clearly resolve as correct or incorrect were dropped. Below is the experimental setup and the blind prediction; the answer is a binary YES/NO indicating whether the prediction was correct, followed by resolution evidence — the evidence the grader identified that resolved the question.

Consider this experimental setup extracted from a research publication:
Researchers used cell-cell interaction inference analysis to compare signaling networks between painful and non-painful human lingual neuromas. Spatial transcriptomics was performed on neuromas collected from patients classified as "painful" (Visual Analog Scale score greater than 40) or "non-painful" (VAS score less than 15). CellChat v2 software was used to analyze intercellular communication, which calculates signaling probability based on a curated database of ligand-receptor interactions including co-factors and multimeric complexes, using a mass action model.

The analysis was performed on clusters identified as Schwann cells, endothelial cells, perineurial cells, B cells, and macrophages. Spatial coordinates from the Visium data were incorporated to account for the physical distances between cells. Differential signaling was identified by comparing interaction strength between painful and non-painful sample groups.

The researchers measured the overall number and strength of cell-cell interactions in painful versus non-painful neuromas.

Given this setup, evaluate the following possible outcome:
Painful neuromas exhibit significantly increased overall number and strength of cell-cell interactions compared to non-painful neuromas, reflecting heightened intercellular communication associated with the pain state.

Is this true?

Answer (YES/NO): YES